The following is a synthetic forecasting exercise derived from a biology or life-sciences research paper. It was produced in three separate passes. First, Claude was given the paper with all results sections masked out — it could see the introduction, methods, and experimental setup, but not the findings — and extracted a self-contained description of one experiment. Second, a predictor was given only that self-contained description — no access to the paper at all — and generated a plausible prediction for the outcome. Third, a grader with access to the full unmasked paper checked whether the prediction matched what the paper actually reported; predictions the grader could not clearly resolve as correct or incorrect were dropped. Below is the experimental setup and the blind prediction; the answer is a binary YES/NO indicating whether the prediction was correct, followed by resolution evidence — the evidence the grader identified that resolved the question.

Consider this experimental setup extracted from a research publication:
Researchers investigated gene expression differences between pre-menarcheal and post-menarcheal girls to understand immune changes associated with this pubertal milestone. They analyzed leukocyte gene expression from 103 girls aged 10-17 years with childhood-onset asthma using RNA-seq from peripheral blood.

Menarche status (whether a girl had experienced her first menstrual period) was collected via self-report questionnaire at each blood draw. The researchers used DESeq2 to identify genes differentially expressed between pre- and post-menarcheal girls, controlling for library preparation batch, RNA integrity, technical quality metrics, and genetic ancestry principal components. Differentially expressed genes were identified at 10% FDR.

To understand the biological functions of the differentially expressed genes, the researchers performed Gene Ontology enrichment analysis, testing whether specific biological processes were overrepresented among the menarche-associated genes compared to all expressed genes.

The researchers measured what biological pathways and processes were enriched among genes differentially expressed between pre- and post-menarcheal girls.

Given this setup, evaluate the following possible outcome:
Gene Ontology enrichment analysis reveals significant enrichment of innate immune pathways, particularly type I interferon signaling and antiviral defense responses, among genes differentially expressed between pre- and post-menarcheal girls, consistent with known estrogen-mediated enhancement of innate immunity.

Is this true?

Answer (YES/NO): NO